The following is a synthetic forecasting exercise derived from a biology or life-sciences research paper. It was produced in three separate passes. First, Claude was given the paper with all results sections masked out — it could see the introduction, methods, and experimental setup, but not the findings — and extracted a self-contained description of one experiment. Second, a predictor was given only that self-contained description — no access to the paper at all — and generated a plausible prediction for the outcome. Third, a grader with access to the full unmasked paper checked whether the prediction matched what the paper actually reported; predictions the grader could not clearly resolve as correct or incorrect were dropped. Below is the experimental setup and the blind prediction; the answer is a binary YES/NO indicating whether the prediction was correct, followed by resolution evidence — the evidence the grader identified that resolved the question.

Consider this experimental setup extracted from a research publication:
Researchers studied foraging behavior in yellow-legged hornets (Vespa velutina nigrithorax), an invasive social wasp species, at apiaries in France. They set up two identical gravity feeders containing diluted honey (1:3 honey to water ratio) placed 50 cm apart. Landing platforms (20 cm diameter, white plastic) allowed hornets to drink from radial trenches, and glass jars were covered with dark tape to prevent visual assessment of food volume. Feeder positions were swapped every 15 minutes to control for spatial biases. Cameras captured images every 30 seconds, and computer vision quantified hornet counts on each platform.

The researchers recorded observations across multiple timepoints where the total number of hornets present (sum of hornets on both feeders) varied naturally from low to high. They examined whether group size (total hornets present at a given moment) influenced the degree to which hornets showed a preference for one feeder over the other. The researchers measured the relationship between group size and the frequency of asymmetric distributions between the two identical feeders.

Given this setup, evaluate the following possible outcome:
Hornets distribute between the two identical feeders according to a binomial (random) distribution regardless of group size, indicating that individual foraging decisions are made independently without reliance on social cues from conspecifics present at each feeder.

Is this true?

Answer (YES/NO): NO